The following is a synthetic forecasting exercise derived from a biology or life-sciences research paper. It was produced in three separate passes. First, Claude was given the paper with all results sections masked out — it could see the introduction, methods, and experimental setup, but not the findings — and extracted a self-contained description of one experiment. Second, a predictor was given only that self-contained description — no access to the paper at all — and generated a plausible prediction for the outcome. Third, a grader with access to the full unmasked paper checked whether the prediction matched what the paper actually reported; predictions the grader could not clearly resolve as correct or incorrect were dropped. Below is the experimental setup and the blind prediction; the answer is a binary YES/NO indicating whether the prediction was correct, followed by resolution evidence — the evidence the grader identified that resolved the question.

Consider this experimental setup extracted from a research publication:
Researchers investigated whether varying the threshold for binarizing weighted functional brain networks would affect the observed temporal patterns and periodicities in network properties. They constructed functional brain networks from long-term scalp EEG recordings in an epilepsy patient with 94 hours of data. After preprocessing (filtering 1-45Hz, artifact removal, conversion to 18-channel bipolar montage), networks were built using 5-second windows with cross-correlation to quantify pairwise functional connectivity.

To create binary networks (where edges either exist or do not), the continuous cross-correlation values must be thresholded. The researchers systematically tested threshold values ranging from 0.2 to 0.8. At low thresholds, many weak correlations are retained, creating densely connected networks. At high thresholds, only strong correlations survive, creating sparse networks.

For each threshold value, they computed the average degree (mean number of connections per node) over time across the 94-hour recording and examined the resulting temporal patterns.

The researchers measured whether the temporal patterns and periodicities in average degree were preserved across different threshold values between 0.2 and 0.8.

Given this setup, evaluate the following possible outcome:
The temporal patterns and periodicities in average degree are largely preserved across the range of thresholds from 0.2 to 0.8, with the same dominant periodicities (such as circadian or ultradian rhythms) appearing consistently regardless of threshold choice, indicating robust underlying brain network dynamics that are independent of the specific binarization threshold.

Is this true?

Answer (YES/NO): YES